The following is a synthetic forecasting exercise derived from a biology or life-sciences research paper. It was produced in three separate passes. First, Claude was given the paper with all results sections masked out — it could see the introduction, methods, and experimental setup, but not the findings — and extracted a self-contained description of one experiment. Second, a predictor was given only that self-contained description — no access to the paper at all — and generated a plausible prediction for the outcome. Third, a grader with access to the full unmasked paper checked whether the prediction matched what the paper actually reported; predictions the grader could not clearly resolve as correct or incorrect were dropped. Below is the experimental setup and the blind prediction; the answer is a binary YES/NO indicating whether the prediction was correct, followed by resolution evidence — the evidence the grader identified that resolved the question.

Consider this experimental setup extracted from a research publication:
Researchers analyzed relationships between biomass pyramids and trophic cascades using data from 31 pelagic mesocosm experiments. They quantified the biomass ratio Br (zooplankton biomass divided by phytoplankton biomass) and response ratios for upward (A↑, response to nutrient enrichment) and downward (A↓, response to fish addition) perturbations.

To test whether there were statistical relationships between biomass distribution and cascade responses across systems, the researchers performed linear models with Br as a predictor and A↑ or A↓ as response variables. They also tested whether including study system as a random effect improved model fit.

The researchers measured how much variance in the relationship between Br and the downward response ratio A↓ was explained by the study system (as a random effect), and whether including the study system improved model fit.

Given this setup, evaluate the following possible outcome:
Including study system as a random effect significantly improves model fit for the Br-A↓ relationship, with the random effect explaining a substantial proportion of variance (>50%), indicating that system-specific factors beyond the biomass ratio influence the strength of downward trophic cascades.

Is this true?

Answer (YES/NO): NO